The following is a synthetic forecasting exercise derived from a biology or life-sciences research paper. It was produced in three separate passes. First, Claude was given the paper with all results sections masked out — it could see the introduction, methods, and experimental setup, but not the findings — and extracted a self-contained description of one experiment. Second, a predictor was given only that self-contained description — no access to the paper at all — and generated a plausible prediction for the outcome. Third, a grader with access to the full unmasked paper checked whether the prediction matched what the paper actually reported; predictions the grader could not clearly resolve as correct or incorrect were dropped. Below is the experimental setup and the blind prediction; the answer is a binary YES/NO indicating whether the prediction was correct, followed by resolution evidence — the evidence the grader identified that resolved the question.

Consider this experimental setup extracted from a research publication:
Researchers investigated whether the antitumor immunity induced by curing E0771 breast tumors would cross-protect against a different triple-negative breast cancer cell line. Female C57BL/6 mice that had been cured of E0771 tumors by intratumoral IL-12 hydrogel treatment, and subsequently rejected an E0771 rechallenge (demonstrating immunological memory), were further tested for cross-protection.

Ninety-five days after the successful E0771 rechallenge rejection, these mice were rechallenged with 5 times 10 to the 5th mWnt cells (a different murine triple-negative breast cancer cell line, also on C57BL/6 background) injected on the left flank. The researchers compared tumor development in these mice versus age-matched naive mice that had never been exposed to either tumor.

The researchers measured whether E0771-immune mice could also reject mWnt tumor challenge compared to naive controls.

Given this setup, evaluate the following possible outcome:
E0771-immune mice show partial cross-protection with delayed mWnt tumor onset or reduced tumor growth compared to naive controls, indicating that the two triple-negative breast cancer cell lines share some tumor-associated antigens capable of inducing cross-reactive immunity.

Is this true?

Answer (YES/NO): NO